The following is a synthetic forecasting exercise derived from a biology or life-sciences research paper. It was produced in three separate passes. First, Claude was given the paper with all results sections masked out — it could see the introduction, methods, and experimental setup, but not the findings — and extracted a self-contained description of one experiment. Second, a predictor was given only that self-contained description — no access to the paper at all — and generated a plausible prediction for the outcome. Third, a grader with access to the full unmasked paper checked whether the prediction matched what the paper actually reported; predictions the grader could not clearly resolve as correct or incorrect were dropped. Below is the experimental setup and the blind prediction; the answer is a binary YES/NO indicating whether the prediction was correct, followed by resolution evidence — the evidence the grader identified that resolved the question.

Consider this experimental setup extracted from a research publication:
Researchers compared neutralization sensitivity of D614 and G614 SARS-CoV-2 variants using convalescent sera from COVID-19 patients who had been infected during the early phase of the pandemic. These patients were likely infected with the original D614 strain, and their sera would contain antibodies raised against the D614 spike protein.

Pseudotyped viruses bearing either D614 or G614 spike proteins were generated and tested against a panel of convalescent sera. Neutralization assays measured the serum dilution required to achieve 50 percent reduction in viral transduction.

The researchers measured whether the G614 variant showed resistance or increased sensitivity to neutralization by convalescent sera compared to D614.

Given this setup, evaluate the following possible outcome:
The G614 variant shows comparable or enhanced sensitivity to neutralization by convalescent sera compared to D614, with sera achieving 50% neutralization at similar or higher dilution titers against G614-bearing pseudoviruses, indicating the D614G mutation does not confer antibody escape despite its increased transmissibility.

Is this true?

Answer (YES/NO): YES